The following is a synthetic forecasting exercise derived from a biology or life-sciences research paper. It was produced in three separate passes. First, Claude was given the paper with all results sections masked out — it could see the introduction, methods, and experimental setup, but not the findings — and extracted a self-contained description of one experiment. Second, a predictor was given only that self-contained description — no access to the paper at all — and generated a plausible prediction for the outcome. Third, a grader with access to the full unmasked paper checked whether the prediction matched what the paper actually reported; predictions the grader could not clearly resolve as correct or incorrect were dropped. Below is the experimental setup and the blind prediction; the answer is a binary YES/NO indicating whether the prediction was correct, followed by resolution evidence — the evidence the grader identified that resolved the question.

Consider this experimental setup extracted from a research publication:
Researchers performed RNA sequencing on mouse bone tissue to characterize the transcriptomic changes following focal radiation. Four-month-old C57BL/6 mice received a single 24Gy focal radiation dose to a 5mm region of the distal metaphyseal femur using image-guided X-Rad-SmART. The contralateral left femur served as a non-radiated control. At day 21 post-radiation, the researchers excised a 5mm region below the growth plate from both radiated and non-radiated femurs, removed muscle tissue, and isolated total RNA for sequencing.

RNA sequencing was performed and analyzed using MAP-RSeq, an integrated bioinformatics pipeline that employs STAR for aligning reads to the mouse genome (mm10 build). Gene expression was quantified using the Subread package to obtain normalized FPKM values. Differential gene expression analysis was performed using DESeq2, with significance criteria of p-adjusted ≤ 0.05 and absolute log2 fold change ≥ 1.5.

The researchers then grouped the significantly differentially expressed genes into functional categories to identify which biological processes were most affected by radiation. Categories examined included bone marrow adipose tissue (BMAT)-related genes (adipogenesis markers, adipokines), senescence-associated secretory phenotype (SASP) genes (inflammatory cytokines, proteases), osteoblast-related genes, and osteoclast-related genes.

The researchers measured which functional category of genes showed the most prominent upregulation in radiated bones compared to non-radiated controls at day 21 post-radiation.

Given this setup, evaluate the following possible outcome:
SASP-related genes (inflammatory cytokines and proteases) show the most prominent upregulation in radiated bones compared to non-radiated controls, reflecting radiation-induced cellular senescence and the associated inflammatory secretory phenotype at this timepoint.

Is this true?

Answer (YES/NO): NO